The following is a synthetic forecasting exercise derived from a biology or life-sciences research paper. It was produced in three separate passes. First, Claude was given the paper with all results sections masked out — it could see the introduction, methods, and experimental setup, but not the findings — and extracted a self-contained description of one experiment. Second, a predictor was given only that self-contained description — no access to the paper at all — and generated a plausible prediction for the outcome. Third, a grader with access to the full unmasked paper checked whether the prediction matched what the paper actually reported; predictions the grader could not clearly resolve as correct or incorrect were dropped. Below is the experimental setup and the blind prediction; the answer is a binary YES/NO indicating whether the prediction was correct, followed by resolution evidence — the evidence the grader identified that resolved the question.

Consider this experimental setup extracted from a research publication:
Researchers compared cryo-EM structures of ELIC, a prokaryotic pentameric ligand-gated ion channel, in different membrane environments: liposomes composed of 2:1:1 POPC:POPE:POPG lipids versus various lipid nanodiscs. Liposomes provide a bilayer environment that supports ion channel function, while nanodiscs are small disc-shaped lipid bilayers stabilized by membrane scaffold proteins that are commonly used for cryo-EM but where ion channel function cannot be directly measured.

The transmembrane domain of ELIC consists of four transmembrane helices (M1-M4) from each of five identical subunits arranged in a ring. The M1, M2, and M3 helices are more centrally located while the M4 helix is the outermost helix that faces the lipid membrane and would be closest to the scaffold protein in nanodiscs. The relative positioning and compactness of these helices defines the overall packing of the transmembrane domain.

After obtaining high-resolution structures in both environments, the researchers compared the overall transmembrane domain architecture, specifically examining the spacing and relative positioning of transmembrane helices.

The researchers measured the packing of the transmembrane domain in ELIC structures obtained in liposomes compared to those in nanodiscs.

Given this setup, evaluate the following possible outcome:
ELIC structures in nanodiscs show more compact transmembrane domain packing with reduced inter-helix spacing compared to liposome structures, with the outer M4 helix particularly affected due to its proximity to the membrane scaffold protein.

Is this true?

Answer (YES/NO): YES